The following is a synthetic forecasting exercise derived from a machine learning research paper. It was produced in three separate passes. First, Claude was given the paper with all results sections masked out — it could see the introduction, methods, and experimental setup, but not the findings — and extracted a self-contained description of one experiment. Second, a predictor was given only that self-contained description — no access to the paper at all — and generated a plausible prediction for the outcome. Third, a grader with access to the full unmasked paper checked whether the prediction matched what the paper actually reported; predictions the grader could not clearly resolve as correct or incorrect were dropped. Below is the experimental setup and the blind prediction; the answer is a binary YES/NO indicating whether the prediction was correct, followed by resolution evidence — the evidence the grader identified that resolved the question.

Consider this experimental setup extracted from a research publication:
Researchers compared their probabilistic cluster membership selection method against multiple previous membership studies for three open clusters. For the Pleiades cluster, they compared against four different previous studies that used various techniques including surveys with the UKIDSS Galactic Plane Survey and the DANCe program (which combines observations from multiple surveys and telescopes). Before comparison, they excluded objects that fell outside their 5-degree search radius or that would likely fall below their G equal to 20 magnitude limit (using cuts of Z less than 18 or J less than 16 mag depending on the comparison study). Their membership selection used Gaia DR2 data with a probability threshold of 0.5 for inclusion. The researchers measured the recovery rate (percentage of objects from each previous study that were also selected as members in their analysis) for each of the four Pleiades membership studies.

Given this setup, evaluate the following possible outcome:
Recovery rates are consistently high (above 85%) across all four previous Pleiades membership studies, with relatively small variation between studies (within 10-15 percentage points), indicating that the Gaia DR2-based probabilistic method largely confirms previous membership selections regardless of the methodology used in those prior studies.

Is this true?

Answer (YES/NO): NO